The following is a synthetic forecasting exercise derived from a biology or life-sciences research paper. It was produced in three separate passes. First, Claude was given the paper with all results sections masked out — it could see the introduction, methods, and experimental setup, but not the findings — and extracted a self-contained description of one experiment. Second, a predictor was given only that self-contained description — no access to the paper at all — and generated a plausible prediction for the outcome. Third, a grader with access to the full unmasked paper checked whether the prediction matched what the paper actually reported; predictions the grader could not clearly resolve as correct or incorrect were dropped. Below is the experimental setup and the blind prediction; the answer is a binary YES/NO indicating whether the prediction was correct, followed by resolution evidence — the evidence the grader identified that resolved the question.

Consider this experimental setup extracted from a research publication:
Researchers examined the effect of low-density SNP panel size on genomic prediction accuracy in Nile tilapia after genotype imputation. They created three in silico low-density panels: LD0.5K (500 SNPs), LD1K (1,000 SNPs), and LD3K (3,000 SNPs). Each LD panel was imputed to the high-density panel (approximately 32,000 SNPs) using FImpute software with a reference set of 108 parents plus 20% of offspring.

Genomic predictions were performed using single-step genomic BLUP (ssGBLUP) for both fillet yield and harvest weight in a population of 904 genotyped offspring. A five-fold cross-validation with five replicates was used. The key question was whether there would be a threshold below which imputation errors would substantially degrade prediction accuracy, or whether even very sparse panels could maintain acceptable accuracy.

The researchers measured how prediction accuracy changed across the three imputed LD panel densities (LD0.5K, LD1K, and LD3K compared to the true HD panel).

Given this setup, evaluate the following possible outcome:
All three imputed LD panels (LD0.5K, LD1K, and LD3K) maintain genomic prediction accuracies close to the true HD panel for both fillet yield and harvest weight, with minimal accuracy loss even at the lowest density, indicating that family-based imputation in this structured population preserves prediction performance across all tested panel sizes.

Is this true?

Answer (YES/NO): YES